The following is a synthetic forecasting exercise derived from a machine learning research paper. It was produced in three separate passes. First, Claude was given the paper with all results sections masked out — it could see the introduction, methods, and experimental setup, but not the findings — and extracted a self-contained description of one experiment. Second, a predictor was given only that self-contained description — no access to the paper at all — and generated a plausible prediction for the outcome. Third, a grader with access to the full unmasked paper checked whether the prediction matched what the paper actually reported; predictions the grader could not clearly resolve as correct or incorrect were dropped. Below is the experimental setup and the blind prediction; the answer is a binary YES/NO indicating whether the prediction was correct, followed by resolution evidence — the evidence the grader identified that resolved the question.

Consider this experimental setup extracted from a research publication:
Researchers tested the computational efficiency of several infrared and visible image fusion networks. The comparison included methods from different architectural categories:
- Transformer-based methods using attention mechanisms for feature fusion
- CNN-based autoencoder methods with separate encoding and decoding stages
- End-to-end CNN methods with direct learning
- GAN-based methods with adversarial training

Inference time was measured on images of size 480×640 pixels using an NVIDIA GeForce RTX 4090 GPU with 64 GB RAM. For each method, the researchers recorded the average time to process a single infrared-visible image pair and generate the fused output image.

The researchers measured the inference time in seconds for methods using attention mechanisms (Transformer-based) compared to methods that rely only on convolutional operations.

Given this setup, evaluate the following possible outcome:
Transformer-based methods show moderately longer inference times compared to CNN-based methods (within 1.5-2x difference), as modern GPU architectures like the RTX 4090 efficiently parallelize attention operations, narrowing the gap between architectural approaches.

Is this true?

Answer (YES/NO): NO